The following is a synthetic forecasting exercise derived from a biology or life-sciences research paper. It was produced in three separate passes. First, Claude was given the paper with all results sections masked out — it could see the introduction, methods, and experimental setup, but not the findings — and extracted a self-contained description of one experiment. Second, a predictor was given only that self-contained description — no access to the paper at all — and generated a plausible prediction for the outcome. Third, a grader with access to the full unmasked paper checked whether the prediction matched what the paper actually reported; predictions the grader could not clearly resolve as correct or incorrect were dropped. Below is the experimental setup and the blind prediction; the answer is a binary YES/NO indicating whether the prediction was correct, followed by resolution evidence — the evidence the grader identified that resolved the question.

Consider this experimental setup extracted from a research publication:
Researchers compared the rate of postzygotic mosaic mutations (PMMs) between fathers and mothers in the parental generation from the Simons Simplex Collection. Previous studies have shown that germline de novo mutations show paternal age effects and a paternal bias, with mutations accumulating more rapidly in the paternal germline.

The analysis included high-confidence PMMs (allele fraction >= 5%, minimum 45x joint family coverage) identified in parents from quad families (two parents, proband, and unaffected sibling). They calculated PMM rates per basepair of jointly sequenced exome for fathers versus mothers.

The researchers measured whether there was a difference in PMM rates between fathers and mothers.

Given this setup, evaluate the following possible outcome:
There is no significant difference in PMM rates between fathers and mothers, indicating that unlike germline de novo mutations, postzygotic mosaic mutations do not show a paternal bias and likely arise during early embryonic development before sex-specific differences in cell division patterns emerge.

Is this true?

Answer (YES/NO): YES